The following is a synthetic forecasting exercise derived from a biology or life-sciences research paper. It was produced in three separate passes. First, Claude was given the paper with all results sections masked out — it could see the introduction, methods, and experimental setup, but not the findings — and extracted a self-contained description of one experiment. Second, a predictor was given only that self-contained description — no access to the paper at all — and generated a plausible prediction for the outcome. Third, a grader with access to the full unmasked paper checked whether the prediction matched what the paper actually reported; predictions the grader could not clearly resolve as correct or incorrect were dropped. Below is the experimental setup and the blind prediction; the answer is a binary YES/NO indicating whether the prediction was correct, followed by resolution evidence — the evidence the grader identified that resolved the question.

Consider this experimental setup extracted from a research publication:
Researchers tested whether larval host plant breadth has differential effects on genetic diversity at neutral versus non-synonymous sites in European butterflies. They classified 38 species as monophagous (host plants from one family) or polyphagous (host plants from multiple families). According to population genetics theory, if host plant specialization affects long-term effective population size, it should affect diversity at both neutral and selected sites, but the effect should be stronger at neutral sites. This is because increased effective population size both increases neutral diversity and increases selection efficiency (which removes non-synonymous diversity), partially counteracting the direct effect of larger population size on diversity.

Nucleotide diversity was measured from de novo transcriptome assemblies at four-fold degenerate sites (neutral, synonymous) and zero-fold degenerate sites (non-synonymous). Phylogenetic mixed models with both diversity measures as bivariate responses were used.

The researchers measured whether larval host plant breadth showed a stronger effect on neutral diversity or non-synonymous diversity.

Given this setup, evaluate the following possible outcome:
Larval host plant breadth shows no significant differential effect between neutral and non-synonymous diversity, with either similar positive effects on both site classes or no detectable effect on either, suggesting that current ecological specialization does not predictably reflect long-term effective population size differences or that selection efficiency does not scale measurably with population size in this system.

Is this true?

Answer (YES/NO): YES